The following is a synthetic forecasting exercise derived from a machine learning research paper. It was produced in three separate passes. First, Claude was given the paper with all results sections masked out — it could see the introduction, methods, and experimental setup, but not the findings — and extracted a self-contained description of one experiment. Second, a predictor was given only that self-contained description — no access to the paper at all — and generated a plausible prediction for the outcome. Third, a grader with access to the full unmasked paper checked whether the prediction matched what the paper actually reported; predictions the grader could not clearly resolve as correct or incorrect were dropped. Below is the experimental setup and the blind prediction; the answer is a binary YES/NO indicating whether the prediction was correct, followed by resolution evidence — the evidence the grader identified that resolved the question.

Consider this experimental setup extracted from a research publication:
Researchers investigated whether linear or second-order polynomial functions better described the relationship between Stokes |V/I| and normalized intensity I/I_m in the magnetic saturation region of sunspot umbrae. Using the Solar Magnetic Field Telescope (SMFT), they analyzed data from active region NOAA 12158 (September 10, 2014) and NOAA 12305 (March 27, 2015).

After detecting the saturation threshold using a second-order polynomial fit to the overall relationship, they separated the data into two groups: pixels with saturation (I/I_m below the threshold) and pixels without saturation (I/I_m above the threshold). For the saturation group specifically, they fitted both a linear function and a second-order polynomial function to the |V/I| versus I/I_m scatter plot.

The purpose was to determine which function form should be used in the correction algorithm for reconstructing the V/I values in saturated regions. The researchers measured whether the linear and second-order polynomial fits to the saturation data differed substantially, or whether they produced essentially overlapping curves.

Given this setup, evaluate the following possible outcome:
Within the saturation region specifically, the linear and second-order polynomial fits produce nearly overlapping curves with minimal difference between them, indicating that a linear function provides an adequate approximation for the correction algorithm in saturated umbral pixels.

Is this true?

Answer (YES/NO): YES